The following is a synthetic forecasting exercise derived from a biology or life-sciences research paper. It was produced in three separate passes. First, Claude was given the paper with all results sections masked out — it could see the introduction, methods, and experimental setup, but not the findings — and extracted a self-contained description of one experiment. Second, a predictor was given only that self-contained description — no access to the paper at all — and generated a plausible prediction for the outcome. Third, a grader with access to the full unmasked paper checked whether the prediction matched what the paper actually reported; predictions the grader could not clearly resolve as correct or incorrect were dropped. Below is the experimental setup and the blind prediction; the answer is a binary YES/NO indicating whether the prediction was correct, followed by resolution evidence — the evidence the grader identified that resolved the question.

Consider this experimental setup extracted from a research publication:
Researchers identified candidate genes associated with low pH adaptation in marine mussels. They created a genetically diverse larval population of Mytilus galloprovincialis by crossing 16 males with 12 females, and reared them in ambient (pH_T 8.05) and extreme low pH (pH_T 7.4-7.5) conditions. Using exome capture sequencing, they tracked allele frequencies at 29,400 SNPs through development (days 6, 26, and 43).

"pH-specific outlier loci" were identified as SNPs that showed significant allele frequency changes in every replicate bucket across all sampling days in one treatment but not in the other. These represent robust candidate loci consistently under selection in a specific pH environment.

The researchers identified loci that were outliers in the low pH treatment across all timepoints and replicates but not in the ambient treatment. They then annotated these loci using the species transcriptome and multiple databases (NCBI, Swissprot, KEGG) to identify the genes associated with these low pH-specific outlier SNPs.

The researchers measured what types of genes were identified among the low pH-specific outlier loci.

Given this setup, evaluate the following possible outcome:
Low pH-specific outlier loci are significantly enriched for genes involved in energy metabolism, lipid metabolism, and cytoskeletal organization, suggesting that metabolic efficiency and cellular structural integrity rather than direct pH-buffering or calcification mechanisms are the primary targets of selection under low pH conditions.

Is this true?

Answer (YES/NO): NO